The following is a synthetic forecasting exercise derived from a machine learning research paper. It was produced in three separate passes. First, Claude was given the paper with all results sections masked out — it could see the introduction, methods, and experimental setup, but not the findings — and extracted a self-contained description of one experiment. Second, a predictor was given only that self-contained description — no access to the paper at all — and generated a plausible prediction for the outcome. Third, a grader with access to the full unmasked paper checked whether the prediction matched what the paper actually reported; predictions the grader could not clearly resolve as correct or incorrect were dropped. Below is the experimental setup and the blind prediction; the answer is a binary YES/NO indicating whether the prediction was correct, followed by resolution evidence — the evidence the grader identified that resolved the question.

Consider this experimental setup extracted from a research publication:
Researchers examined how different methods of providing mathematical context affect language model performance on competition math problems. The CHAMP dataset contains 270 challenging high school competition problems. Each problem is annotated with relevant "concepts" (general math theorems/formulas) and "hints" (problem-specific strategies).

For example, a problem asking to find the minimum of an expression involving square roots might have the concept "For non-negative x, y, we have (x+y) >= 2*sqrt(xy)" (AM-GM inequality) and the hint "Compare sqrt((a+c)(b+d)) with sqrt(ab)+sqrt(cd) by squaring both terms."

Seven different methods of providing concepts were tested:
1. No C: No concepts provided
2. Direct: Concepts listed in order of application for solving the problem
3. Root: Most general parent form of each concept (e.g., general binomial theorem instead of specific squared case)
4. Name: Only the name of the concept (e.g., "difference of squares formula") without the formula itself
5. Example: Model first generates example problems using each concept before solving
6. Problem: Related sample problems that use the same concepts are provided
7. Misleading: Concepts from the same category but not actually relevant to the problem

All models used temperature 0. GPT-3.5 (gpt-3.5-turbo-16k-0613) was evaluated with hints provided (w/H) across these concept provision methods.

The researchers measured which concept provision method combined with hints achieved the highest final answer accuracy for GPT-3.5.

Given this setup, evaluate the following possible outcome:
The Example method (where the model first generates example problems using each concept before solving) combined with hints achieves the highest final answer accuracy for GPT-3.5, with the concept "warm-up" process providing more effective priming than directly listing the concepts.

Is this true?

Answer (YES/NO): NO